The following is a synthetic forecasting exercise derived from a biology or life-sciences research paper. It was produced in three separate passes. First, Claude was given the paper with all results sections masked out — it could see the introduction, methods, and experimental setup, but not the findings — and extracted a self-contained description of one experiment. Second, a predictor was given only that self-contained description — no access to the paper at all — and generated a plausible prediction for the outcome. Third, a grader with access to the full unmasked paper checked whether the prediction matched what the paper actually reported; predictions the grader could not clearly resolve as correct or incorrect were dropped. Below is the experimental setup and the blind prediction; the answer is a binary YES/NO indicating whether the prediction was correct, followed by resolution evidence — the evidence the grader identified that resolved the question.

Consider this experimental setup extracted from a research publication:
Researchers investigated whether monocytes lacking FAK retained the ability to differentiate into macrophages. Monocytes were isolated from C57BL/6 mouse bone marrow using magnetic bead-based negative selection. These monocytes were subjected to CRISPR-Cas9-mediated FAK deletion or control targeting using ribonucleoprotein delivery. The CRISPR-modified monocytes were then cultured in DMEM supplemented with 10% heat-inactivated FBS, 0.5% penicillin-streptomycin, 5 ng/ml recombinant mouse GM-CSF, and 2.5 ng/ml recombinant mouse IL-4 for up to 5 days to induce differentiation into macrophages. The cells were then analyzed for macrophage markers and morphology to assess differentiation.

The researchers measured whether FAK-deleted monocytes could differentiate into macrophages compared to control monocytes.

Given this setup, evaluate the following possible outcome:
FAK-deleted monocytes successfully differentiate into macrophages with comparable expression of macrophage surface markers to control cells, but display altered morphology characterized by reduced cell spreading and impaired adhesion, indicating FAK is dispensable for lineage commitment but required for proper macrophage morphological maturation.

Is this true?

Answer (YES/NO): NO